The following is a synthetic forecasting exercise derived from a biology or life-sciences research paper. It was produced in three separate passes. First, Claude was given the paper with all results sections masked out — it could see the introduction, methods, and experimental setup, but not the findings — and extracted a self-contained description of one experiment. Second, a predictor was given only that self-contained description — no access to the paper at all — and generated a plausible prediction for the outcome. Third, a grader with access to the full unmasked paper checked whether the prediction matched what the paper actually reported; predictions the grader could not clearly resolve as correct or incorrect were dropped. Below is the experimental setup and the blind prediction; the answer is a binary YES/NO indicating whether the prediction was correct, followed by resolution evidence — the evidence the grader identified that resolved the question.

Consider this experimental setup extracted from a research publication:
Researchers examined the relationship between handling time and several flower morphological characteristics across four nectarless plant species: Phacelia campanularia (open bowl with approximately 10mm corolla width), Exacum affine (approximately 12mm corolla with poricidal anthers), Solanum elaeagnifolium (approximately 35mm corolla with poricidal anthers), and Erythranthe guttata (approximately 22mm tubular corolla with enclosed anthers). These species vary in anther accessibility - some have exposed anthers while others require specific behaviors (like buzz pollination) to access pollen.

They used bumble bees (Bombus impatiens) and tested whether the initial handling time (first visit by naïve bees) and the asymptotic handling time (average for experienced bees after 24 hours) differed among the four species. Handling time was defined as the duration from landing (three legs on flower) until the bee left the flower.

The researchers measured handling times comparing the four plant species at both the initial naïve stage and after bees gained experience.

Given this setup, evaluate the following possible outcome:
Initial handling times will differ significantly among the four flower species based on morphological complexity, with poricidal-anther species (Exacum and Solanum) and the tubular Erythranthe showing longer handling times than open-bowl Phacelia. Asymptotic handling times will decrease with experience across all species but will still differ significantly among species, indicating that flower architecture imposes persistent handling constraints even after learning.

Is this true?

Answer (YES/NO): NO